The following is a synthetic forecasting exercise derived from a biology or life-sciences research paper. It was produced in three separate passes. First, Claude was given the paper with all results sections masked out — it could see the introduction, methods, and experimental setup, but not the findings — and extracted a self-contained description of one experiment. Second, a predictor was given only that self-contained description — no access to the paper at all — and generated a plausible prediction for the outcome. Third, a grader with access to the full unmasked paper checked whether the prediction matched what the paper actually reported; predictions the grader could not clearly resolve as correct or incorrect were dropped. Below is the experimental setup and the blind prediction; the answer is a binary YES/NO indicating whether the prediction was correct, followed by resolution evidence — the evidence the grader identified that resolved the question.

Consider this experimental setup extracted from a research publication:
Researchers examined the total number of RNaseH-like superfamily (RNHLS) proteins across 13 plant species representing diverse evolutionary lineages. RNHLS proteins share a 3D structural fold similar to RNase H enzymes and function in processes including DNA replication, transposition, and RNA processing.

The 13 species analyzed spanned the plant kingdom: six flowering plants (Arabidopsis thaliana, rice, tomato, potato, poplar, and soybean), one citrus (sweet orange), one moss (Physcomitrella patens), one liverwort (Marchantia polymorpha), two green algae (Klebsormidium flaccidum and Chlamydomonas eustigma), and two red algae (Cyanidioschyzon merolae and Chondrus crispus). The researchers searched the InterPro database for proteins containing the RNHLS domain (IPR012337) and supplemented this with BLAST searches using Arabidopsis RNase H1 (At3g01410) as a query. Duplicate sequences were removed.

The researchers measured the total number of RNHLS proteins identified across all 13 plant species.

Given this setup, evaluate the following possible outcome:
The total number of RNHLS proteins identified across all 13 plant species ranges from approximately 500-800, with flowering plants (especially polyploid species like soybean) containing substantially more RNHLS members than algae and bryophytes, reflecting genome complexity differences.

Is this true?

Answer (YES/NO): NO